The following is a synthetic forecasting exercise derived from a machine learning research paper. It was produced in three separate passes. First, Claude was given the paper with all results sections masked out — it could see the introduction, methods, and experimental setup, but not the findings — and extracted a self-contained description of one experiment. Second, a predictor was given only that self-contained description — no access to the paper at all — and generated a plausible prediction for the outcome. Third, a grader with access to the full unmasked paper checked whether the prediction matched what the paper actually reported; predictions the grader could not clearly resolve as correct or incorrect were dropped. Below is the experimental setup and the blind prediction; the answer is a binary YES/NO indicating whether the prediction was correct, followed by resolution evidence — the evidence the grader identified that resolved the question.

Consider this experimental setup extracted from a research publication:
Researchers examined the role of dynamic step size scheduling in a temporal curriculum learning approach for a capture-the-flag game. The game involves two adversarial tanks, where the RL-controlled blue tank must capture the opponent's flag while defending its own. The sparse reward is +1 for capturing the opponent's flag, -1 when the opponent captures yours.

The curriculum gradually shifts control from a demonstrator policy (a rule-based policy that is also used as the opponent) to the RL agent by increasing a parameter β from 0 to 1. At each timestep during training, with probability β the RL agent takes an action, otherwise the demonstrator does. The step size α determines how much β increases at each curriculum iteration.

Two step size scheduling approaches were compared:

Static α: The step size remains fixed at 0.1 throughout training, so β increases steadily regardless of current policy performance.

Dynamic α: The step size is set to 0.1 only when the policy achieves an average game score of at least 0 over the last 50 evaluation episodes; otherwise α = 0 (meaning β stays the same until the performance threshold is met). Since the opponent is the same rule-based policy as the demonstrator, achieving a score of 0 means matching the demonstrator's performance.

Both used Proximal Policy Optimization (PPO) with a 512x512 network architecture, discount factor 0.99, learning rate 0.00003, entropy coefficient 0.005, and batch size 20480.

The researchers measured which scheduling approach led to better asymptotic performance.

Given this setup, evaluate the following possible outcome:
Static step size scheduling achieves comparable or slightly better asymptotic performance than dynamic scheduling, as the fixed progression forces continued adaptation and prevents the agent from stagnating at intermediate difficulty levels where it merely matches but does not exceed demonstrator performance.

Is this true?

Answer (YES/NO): NO